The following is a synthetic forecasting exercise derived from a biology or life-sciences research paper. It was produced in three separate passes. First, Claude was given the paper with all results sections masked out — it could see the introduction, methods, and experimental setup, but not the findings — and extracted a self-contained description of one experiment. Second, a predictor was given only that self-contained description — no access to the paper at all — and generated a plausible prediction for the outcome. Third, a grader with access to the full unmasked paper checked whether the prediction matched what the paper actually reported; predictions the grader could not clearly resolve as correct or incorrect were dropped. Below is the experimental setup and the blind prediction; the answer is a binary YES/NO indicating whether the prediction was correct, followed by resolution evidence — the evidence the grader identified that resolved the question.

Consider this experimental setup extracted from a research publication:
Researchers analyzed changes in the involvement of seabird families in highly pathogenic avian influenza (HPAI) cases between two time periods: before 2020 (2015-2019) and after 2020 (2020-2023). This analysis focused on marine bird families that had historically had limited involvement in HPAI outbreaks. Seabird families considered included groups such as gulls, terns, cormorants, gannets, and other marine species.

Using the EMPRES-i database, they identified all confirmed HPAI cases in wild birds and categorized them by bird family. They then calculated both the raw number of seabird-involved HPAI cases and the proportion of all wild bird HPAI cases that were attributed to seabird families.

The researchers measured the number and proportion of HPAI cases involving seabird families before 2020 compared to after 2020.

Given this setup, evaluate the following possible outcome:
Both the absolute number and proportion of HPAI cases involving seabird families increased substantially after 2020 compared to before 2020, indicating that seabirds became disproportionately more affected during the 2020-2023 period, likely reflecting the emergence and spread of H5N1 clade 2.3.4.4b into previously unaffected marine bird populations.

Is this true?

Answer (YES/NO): YES